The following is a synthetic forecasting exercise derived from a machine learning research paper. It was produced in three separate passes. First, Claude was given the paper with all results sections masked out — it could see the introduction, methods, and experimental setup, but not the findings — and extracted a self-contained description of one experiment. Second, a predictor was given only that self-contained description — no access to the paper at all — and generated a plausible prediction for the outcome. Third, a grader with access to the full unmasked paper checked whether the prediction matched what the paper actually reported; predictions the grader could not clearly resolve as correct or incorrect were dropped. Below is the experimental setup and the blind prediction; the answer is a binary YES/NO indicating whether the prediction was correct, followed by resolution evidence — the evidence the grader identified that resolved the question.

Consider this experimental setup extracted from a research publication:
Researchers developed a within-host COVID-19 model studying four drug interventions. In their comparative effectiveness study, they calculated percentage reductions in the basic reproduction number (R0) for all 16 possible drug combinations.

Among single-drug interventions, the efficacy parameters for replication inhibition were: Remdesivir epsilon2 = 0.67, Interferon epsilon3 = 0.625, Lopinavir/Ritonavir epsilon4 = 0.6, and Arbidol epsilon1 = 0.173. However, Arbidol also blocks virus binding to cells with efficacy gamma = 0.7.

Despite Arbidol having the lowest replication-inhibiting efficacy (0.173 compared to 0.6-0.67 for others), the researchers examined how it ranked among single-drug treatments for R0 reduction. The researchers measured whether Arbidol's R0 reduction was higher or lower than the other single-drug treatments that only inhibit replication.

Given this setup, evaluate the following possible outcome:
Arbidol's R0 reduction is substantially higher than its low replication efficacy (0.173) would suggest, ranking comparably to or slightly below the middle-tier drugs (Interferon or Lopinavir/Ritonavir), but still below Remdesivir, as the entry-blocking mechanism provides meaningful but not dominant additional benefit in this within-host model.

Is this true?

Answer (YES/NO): NO